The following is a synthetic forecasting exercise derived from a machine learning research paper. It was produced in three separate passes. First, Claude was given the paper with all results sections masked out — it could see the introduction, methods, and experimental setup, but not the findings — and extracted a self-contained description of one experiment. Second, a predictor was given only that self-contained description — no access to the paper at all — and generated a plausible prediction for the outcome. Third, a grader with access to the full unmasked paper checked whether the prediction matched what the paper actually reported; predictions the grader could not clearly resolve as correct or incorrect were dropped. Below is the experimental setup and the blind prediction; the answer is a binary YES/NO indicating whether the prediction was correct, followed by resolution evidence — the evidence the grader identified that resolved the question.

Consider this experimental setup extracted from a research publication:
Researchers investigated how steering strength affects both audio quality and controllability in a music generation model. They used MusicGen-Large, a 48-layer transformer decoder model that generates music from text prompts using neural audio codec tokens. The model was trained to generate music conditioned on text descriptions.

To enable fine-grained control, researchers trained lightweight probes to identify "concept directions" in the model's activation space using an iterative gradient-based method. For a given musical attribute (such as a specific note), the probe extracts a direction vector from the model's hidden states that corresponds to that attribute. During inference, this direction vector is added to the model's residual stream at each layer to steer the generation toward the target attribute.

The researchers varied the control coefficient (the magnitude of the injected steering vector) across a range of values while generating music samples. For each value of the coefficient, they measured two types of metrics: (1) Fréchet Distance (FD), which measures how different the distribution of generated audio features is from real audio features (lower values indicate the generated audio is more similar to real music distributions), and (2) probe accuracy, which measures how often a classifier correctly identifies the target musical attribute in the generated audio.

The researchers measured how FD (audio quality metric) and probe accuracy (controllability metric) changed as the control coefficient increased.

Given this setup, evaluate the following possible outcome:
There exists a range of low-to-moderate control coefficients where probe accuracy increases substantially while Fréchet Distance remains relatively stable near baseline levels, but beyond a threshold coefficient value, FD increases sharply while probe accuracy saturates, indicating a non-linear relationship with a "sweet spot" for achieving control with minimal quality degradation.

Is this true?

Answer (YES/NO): NO